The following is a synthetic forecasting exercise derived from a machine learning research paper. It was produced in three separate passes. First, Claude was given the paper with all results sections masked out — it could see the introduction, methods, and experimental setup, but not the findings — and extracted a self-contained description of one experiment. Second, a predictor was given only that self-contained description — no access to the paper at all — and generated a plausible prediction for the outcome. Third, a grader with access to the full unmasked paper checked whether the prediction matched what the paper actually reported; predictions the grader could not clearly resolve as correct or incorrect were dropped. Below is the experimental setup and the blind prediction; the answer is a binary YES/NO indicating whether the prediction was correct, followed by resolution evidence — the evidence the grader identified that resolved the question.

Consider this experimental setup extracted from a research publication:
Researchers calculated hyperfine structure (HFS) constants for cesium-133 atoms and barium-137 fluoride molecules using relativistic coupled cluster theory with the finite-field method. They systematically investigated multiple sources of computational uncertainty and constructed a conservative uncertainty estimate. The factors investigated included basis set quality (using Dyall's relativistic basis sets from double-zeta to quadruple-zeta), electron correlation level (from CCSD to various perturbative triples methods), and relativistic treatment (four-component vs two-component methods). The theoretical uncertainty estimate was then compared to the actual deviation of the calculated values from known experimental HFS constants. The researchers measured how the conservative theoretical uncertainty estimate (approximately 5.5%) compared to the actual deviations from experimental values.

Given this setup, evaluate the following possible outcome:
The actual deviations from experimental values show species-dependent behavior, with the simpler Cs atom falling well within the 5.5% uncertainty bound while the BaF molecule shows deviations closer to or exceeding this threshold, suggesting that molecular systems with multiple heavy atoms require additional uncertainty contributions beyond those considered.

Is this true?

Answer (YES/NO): NO